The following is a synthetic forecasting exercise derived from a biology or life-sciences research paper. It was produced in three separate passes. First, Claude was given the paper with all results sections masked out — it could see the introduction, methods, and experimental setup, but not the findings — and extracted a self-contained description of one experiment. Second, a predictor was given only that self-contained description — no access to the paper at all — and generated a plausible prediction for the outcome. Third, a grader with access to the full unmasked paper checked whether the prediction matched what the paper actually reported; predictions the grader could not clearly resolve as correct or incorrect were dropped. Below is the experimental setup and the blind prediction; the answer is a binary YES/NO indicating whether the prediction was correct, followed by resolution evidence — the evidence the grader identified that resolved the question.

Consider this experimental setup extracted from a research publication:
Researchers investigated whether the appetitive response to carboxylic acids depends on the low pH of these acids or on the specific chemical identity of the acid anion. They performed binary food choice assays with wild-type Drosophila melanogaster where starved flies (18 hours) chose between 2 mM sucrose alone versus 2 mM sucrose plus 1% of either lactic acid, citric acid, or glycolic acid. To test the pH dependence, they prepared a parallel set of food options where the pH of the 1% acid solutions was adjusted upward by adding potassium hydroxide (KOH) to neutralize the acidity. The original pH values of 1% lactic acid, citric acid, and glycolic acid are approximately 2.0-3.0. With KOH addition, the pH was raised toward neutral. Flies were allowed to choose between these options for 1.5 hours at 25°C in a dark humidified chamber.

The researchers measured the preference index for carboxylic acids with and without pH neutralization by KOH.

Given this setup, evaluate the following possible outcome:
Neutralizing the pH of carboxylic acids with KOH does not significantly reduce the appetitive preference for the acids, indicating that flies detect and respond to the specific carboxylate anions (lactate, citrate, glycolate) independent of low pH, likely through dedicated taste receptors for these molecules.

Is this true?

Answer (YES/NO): NO